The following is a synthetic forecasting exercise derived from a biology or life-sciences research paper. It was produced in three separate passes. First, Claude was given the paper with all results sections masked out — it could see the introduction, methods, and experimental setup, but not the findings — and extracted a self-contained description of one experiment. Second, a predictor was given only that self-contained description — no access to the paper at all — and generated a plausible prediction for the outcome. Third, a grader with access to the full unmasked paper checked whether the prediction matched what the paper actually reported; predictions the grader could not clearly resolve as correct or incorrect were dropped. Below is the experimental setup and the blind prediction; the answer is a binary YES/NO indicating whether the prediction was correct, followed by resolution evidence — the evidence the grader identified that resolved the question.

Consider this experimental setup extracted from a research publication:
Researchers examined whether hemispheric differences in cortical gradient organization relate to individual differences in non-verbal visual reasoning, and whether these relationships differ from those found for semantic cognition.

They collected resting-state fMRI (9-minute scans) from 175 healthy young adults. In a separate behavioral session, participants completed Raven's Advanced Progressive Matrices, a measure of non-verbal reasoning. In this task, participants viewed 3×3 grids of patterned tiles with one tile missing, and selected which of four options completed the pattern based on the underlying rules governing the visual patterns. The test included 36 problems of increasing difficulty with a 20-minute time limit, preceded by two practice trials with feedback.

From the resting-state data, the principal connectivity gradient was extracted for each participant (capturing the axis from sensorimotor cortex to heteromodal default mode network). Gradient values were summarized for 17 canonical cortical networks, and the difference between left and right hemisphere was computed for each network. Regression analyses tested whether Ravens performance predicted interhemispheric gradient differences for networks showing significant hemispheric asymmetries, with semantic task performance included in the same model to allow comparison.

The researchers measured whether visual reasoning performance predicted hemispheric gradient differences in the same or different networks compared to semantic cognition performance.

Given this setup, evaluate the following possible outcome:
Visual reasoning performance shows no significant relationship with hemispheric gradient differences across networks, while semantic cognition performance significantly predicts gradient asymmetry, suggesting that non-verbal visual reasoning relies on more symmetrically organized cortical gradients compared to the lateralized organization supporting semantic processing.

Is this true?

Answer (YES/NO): NO